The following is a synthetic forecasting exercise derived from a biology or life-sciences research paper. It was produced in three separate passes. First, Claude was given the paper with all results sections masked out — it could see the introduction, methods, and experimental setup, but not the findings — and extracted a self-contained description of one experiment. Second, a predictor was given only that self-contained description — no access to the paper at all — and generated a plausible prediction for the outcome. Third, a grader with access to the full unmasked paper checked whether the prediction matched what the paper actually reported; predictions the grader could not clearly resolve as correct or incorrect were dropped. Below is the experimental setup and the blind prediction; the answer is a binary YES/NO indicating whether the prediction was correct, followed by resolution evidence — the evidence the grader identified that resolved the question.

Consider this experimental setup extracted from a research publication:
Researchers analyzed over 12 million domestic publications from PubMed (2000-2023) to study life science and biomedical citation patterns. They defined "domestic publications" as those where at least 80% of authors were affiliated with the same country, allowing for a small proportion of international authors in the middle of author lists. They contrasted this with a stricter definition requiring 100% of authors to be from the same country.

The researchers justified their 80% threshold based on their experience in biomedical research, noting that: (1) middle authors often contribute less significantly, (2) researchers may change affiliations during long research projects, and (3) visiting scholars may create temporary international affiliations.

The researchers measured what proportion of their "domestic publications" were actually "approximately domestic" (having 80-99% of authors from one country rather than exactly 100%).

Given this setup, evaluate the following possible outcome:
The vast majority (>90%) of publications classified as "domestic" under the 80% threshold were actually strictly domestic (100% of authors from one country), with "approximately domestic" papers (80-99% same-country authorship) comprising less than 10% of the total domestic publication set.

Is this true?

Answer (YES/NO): YES